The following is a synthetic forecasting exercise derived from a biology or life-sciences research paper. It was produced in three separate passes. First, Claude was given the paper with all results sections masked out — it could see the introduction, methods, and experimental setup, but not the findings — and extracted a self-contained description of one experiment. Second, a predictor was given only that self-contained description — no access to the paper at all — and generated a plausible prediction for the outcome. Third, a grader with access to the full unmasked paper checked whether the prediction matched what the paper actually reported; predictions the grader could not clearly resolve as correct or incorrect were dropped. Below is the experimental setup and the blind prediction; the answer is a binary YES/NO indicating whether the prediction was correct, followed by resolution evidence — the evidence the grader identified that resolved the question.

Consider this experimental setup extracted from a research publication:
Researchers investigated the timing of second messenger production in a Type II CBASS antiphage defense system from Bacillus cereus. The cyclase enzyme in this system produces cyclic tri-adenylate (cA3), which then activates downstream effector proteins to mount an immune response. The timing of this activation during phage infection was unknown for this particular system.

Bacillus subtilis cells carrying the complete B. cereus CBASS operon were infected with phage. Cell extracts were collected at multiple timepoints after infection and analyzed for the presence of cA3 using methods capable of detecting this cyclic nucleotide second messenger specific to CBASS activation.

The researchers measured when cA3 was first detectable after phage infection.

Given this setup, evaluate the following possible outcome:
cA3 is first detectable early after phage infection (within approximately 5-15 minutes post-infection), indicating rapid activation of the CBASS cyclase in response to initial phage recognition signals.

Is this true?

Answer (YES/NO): NO